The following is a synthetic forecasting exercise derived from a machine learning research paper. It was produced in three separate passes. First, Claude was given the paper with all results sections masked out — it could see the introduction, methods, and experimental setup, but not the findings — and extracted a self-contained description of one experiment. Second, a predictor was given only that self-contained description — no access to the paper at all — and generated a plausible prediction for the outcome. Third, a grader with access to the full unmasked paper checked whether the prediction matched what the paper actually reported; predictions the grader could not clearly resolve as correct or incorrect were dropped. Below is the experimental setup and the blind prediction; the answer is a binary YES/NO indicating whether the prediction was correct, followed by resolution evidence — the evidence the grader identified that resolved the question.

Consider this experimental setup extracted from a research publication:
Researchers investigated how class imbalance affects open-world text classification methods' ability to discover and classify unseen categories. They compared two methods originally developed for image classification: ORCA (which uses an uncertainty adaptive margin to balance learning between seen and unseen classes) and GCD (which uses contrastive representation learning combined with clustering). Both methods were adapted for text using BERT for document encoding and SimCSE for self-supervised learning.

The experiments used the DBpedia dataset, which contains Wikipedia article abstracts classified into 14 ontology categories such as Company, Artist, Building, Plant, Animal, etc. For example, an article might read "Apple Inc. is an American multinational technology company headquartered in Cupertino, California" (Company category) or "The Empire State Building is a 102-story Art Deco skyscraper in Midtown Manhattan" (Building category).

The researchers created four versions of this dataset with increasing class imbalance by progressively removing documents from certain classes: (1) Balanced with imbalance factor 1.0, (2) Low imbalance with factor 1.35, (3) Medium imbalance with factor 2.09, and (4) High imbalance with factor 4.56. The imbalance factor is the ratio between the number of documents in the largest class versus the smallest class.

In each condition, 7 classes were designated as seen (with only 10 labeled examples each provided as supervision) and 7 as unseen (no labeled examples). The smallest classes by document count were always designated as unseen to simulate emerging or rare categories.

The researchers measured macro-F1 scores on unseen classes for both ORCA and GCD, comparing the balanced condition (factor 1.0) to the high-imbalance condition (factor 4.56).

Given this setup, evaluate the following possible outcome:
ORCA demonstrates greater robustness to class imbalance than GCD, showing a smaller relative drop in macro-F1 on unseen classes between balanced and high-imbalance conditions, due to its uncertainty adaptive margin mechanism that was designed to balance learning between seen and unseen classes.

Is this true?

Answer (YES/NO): NO